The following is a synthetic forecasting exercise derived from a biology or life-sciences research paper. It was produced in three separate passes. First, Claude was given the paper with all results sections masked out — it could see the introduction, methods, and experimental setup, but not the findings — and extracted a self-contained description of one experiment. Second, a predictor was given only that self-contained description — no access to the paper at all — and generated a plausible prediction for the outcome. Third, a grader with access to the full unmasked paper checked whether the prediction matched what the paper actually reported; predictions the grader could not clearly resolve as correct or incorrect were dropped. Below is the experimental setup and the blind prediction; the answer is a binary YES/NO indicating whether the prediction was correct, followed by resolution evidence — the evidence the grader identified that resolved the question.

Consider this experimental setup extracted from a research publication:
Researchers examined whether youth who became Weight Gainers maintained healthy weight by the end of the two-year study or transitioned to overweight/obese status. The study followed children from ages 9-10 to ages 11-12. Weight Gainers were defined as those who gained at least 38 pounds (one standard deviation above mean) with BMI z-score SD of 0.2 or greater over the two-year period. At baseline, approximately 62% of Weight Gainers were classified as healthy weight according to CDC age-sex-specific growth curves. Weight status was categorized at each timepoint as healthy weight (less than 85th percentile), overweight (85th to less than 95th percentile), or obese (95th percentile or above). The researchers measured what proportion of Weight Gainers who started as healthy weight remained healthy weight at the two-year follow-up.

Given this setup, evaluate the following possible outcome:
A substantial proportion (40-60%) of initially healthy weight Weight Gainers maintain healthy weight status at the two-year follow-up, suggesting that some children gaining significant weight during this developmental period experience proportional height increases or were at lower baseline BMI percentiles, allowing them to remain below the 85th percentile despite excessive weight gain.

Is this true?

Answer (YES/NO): NO